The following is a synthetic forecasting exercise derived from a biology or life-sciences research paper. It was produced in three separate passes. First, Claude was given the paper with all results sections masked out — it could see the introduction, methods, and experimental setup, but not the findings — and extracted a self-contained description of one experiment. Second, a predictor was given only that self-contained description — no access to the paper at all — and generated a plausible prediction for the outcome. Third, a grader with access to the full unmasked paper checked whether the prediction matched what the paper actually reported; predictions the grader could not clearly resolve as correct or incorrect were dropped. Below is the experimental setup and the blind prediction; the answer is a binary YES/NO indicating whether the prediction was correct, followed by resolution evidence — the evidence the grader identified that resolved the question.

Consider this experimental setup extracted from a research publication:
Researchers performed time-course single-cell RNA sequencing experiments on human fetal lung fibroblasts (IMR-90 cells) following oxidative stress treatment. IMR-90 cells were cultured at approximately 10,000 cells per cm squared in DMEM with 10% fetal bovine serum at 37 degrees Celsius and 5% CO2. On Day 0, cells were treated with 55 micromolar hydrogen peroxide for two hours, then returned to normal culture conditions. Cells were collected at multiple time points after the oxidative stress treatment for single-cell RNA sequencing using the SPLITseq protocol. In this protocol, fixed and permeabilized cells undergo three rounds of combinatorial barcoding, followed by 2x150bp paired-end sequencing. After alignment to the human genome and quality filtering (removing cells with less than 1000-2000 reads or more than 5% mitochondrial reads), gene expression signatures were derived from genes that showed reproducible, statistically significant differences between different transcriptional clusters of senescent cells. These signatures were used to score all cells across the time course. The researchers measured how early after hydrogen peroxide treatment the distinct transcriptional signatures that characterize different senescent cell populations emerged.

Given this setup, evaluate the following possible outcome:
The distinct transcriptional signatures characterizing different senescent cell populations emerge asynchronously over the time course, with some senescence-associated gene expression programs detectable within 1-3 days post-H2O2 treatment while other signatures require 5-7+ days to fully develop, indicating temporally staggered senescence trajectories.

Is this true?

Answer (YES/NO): NO